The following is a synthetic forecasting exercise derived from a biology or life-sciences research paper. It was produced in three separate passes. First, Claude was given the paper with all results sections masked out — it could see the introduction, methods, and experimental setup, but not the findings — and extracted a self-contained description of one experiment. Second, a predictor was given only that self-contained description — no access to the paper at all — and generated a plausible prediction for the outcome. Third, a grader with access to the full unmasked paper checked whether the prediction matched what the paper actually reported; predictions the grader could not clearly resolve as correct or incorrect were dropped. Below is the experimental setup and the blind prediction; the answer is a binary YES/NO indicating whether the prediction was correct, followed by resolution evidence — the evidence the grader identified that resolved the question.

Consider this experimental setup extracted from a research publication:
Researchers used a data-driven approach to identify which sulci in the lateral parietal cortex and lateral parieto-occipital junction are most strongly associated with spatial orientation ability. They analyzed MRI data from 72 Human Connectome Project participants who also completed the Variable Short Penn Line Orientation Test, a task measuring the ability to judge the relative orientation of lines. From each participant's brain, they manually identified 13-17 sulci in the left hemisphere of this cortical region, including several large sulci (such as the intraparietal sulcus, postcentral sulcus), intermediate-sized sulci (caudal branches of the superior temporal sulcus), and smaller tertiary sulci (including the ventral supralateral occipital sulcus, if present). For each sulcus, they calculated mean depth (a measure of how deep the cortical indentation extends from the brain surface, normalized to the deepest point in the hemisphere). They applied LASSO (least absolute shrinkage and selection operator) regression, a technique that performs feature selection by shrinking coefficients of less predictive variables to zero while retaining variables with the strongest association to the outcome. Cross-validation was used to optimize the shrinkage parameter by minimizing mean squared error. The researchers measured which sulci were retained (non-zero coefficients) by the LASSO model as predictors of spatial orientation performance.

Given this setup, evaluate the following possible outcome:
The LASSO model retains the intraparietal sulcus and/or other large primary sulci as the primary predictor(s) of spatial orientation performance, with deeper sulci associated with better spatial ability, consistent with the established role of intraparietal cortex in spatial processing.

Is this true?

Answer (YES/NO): NO